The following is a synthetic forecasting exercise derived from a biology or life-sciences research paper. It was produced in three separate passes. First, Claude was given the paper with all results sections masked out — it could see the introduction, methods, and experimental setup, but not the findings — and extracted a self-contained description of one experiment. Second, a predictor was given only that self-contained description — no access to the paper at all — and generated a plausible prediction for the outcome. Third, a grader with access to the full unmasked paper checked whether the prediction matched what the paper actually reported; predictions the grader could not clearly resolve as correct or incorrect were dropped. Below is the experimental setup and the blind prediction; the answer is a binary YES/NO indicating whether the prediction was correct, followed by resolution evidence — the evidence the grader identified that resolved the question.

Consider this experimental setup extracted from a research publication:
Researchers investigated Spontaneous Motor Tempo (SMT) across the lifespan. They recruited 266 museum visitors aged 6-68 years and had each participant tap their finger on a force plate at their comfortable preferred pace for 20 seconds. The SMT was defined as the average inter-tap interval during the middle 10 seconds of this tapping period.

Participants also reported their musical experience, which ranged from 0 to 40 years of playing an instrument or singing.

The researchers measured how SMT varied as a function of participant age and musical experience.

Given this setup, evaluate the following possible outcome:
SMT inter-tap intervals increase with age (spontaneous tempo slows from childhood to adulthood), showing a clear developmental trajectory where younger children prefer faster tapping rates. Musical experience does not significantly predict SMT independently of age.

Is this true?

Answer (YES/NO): NO